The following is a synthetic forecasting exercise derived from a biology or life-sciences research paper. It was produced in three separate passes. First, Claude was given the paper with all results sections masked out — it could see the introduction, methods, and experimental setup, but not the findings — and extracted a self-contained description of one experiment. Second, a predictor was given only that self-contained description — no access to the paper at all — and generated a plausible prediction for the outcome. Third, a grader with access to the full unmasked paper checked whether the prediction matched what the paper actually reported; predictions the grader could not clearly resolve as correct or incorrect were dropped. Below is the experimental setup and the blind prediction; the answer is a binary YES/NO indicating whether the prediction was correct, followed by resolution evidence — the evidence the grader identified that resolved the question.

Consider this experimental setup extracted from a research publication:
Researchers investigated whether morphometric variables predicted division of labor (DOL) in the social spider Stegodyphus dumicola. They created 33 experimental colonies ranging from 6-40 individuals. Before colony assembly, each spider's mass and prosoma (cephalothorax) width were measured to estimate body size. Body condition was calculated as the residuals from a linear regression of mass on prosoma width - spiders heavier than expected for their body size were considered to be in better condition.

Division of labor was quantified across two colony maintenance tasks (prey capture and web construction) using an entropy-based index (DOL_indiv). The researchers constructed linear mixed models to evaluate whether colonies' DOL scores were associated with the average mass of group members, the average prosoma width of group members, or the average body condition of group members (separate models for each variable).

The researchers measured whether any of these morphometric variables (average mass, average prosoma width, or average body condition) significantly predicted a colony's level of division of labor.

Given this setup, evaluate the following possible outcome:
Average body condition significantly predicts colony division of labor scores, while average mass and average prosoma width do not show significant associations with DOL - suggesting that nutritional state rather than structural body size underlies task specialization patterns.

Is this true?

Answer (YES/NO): NO